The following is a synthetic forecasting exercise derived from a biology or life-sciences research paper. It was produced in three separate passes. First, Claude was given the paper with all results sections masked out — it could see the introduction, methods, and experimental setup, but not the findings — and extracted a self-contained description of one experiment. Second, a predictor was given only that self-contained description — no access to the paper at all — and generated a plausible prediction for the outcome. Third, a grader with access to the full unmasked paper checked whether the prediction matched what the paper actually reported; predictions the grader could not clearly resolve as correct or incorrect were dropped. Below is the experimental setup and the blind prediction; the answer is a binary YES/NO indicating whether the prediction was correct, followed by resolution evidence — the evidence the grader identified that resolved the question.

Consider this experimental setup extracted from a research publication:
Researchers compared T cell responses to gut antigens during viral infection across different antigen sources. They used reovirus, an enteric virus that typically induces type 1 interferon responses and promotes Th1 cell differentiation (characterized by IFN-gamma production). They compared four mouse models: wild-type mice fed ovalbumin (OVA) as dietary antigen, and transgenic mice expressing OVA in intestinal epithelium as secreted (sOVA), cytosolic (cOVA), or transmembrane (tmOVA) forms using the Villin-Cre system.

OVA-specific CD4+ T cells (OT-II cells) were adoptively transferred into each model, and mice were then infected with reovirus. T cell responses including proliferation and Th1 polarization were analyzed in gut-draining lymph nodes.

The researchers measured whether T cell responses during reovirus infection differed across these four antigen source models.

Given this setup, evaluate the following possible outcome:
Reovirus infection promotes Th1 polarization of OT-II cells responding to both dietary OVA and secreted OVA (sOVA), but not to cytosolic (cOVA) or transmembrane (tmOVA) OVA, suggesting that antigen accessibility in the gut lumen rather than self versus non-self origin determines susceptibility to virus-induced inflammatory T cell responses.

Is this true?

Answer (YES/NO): NO